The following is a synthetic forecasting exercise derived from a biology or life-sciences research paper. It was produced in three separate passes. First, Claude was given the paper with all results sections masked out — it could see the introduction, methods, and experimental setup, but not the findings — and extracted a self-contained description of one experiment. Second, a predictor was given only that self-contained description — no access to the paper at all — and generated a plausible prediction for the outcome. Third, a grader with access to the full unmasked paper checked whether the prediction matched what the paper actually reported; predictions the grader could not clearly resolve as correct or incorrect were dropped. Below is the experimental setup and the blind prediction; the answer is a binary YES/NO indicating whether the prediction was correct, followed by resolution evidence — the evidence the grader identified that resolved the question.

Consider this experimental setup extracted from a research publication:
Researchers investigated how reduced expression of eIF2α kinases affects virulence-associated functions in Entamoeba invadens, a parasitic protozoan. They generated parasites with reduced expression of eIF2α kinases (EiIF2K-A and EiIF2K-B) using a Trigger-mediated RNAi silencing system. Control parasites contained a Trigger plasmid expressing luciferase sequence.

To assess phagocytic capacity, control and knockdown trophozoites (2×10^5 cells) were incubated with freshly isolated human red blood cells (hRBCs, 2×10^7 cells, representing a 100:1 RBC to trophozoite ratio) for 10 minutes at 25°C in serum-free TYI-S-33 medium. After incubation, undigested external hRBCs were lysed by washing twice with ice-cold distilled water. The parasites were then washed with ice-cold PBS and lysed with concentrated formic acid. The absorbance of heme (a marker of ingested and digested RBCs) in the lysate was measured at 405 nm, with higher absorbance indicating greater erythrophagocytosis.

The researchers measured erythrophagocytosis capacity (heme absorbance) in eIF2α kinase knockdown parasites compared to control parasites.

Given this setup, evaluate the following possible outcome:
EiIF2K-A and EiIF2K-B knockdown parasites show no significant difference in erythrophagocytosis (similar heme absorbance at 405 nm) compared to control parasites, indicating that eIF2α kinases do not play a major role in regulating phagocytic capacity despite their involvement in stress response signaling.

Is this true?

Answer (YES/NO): NO